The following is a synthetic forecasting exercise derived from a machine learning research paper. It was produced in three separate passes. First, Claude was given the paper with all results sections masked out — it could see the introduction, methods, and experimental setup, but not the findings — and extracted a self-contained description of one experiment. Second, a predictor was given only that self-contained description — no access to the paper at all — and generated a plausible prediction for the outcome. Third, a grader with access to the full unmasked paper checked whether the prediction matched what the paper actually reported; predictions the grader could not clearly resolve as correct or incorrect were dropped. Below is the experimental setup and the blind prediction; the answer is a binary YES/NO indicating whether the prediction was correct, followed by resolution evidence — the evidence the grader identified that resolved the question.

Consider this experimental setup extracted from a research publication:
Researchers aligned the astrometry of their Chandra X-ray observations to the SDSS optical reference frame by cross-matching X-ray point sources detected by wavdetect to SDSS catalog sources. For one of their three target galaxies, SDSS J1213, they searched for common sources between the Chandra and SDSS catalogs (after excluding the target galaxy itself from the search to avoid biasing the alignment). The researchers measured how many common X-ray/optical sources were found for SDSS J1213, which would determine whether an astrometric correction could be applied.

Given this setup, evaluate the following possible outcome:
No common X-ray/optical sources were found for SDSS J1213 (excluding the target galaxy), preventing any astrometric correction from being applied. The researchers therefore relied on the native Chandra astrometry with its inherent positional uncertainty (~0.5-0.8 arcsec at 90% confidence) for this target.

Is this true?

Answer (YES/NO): YES